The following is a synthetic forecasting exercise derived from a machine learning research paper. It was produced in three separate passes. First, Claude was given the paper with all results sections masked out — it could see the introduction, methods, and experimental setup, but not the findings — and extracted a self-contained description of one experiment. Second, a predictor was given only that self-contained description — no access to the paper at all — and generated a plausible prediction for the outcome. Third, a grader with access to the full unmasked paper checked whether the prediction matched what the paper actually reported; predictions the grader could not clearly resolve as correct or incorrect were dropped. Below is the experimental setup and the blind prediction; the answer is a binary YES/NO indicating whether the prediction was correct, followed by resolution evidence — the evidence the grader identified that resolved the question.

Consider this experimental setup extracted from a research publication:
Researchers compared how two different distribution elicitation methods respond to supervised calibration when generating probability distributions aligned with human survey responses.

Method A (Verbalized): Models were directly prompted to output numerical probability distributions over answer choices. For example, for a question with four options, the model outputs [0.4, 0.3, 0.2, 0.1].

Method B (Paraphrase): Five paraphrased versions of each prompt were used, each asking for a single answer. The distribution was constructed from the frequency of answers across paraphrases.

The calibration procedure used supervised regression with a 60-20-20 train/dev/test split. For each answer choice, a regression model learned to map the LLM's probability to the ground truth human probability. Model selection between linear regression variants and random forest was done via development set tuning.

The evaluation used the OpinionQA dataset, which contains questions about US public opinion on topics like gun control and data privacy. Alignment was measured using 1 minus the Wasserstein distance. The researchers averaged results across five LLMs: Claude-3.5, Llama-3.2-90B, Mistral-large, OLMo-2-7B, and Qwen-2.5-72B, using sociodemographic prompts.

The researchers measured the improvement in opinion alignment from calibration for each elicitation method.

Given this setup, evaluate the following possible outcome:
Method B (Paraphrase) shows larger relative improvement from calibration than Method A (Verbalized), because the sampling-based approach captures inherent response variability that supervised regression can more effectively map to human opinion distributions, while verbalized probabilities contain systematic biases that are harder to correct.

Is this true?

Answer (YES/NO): YES